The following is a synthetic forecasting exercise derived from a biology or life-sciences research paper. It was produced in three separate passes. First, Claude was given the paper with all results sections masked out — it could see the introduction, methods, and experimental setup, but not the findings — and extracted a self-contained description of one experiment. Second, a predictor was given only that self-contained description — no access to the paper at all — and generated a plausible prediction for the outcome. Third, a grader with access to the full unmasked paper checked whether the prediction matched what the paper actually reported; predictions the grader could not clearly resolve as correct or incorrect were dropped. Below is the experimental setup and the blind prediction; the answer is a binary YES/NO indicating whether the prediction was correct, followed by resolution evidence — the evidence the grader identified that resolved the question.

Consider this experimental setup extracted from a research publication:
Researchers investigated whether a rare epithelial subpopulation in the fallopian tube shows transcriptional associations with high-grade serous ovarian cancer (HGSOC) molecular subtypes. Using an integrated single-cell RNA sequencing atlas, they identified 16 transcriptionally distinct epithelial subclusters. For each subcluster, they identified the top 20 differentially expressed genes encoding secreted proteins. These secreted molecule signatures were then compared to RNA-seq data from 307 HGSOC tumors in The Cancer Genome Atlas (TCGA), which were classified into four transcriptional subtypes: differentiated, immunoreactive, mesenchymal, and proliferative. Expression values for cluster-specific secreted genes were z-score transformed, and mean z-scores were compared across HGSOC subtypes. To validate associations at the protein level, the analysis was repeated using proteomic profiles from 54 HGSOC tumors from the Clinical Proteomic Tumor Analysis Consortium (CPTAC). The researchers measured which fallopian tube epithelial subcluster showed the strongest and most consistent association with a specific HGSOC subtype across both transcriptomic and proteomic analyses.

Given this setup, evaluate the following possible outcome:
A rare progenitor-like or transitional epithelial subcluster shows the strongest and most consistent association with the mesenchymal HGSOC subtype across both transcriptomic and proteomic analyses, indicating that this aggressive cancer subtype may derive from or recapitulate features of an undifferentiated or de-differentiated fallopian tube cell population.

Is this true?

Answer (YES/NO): YES